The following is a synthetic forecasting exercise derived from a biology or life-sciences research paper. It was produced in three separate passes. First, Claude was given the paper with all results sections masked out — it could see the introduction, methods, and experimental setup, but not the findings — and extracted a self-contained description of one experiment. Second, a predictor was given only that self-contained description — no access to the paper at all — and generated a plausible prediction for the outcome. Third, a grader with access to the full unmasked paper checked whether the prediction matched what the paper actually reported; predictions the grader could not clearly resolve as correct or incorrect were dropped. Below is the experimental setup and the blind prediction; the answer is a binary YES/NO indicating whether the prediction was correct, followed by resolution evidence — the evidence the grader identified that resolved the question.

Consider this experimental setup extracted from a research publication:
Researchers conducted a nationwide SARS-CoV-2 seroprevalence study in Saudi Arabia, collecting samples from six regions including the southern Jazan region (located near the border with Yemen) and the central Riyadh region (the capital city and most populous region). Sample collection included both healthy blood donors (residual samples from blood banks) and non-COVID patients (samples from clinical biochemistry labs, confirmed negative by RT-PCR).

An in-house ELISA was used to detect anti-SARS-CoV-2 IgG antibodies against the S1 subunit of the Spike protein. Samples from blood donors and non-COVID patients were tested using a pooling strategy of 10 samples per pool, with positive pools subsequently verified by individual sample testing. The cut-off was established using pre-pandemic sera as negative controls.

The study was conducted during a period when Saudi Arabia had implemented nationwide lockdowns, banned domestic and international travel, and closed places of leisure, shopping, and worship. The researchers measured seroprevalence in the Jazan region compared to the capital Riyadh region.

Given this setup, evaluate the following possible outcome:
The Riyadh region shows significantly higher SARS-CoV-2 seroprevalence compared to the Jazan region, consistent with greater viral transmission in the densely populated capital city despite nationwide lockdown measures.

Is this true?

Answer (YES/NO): YES